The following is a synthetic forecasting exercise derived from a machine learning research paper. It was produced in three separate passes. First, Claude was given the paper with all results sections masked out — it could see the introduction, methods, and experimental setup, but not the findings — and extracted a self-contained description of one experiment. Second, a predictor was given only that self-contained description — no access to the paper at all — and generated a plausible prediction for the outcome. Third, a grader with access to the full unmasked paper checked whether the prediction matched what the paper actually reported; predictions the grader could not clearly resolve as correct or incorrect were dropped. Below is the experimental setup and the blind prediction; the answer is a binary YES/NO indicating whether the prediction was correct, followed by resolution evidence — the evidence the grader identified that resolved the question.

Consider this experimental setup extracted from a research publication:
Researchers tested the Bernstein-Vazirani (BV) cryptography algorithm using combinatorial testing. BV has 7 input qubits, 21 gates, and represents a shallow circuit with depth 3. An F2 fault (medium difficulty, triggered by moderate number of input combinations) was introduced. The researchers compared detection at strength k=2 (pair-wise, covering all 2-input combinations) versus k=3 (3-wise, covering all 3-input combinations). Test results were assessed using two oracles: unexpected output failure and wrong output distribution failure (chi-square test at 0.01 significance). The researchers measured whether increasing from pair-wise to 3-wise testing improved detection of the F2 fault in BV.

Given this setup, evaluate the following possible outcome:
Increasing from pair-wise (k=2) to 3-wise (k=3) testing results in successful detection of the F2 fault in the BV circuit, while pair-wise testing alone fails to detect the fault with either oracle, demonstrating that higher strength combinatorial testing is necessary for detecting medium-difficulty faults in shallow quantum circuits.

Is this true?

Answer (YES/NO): YES